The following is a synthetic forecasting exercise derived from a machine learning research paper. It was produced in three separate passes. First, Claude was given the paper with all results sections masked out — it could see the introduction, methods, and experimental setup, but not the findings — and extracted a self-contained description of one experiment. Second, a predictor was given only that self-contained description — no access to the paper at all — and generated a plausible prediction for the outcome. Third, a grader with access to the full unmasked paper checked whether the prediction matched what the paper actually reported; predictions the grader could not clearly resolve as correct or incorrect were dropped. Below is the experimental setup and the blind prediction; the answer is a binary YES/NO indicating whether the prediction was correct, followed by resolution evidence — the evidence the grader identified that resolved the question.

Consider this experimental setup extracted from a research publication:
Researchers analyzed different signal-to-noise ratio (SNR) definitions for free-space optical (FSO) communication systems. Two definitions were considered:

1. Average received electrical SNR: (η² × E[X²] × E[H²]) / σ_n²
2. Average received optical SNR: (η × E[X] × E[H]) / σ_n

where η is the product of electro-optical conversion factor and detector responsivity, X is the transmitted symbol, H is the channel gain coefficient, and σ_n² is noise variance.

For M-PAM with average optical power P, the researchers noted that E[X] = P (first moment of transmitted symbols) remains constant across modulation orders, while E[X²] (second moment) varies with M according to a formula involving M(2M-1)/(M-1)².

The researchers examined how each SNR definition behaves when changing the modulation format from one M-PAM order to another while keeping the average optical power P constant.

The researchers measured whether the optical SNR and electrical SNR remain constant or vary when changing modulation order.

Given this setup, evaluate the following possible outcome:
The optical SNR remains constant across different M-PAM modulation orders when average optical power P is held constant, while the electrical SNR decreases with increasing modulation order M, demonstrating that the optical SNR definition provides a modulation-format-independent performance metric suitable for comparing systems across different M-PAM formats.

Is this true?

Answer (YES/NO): NO